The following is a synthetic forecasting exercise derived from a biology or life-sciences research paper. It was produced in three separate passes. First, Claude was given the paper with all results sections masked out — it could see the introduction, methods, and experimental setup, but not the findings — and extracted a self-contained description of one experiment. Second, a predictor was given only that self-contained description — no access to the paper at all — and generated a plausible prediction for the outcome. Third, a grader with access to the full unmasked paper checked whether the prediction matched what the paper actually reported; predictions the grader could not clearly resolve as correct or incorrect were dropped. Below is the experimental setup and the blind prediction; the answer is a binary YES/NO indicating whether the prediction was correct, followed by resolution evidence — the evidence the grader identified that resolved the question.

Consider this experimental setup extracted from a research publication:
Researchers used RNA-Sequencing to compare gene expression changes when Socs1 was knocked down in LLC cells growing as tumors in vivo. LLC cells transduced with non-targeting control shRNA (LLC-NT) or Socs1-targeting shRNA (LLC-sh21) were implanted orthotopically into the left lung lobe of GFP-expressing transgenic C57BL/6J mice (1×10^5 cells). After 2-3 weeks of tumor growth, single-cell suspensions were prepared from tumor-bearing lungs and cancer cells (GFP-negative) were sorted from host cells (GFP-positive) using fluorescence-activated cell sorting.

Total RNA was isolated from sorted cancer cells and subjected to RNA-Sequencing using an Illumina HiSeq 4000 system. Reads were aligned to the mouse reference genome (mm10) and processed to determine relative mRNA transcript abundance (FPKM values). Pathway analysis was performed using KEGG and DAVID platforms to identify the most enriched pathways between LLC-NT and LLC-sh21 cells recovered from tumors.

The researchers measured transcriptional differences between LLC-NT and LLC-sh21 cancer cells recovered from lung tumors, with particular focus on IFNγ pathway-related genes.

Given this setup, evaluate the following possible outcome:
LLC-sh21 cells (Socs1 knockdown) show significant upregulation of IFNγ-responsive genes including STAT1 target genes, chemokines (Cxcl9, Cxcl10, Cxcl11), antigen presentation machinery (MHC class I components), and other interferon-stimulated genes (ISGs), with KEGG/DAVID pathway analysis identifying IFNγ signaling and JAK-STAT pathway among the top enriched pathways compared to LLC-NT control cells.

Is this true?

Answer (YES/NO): NO